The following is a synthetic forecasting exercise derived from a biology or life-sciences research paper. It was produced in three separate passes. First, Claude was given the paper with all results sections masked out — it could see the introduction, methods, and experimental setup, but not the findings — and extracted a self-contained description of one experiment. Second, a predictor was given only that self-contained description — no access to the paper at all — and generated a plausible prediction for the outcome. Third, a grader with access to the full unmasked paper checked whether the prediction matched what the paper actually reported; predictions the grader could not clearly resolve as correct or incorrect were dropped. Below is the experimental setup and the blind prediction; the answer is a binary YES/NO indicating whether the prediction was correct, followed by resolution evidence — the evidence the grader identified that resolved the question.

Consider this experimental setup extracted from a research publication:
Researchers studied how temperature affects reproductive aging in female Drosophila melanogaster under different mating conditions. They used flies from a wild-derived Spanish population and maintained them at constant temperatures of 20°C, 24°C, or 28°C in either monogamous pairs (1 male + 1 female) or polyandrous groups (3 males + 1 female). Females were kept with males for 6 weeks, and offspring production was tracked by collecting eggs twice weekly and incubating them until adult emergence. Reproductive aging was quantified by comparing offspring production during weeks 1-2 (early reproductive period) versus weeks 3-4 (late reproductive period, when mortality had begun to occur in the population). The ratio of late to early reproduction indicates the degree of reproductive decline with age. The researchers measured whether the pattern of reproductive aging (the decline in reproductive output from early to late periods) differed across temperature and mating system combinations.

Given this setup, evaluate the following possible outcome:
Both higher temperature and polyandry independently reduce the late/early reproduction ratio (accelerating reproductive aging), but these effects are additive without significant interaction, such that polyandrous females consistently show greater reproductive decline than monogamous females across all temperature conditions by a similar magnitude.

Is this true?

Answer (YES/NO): NO